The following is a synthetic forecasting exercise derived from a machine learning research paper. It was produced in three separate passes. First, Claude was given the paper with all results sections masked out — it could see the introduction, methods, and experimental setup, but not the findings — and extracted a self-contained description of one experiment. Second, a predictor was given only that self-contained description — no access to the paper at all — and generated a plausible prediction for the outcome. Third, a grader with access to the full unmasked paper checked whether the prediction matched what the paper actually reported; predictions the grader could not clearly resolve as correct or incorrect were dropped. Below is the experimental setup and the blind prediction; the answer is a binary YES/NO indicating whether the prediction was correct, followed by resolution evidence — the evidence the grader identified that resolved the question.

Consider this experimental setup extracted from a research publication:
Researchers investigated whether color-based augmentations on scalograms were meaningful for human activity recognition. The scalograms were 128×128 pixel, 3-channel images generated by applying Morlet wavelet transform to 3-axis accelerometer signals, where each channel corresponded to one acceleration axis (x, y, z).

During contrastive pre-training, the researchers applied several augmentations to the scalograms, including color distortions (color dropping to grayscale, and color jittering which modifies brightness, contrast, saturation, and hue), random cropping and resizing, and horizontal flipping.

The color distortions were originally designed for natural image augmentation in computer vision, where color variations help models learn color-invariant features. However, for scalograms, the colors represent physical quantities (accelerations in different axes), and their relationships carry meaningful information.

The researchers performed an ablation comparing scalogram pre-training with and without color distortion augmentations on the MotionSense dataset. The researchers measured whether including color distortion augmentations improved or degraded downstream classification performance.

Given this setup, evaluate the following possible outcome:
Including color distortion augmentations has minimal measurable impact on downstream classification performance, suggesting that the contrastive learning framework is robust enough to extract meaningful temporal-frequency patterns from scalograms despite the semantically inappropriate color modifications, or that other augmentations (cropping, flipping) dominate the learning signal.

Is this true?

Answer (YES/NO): NO